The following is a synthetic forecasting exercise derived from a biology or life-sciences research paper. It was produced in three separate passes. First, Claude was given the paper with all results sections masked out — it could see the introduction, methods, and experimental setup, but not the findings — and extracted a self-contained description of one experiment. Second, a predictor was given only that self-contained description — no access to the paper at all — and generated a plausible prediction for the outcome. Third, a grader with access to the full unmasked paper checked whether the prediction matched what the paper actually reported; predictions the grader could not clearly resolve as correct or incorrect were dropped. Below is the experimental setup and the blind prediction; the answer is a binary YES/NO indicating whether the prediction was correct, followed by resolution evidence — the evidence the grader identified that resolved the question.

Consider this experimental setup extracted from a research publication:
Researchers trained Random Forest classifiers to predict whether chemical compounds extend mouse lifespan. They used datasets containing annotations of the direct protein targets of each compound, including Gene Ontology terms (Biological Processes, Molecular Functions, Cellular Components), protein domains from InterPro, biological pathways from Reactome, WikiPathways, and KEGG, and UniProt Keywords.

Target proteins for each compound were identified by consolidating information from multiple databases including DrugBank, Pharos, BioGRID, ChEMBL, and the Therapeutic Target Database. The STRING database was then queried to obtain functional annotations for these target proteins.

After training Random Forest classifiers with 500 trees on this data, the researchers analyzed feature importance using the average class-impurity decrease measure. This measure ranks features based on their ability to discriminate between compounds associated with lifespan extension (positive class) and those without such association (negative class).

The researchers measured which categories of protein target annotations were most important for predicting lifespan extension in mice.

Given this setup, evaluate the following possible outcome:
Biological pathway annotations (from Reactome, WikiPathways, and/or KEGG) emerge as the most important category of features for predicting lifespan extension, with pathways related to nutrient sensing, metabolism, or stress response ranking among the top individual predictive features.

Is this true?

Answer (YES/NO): NO